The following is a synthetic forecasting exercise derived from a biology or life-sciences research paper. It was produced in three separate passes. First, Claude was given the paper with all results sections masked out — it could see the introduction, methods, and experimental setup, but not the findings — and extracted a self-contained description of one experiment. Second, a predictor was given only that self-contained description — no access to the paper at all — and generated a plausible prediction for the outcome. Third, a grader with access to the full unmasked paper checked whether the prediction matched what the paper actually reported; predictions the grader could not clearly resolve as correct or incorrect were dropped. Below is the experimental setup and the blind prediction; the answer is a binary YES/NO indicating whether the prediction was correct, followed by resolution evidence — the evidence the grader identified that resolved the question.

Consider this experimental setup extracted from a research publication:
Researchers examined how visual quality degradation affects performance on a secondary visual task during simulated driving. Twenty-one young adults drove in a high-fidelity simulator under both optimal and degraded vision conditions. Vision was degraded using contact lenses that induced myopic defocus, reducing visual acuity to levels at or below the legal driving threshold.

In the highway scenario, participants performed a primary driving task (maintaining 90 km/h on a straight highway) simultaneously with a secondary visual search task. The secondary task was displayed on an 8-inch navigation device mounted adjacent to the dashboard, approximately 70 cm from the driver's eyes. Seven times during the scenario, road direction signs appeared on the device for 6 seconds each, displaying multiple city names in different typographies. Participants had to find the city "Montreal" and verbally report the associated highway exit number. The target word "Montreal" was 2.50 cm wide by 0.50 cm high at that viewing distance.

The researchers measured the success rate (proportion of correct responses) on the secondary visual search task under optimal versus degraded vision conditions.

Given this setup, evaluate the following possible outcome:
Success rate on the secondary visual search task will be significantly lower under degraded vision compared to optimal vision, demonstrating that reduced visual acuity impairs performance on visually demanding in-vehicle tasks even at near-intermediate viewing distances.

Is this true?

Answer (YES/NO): NO